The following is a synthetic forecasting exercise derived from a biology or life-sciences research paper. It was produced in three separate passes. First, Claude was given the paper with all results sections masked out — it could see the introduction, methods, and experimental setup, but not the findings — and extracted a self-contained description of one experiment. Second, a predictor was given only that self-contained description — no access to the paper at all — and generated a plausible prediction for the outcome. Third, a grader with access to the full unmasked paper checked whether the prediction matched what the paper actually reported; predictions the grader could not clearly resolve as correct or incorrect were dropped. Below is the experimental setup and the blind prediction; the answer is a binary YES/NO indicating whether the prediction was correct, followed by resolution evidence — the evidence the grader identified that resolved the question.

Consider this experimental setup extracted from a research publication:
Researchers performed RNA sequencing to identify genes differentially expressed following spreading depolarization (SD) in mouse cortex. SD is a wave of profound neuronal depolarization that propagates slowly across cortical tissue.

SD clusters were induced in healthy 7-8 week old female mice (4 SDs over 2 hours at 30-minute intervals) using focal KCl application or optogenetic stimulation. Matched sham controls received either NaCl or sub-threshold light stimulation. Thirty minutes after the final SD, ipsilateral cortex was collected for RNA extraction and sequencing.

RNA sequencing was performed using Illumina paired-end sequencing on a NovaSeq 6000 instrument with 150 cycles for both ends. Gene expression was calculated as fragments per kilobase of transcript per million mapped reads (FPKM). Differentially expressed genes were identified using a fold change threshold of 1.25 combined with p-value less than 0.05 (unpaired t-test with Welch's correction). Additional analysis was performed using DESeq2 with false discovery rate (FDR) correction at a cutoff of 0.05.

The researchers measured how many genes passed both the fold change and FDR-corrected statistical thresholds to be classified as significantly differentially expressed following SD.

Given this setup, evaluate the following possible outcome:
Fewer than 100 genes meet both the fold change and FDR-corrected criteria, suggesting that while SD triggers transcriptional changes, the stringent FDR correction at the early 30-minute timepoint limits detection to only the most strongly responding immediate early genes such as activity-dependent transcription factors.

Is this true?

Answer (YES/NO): YES